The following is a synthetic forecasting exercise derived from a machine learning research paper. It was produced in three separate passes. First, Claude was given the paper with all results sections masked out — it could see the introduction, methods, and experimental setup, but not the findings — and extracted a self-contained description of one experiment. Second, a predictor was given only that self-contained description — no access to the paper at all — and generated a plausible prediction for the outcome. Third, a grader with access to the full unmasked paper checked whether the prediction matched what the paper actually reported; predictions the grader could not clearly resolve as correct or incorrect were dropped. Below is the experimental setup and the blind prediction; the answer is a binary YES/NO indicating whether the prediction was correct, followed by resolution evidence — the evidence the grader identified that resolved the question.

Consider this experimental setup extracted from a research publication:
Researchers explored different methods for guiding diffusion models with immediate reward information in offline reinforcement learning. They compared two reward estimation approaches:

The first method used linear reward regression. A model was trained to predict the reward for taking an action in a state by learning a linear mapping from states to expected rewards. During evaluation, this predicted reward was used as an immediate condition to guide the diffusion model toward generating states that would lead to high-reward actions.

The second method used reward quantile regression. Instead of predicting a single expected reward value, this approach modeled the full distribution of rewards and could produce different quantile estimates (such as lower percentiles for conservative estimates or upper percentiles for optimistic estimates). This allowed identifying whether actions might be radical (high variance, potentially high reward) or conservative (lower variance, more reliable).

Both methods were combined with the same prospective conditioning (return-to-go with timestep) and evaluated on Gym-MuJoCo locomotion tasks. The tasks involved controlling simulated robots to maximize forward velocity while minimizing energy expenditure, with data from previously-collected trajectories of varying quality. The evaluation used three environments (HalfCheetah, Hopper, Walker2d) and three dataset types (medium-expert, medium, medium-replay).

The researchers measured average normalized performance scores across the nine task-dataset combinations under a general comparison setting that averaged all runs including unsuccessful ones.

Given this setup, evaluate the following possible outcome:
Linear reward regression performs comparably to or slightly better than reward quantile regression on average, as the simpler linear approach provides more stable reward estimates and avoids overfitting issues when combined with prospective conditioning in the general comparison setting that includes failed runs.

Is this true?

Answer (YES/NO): NO